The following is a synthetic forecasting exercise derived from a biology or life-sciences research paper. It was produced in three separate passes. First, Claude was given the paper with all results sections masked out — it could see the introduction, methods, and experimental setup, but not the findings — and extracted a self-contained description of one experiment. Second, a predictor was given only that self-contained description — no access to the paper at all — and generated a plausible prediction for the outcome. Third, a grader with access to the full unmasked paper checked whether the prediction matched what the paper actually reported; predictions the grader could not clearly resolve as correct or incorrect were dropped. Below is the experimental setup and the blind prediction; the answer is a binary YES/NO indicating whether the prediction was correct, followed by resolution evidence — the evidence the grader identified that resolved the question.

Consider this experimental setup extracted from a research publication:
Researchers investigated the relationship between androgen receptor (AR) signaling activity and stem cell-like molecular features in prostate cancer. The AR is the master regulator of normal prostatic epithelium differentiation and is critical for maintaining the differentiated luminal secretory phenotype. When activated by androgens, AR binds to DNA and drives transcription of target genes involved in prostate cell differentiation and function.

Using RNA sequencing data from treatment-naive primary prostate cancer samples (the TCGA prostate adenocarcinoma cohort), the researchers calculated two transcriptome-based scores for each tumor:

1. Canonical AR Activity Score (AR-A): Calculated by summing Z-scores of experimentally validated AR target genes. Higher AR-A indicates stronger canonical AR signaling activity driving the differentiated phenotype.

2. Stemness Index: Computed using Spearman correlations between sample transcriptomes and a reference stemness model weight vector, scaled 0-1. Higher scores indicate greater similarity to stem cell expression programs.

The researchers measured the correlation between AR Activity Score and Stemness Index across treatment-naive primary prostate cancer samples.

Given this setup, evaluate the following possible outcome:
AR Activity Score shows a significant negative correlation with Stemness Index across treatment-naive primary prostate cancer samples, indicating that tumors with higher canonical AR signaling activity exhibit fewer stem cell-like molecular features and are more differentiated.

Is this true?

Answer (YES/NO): NO